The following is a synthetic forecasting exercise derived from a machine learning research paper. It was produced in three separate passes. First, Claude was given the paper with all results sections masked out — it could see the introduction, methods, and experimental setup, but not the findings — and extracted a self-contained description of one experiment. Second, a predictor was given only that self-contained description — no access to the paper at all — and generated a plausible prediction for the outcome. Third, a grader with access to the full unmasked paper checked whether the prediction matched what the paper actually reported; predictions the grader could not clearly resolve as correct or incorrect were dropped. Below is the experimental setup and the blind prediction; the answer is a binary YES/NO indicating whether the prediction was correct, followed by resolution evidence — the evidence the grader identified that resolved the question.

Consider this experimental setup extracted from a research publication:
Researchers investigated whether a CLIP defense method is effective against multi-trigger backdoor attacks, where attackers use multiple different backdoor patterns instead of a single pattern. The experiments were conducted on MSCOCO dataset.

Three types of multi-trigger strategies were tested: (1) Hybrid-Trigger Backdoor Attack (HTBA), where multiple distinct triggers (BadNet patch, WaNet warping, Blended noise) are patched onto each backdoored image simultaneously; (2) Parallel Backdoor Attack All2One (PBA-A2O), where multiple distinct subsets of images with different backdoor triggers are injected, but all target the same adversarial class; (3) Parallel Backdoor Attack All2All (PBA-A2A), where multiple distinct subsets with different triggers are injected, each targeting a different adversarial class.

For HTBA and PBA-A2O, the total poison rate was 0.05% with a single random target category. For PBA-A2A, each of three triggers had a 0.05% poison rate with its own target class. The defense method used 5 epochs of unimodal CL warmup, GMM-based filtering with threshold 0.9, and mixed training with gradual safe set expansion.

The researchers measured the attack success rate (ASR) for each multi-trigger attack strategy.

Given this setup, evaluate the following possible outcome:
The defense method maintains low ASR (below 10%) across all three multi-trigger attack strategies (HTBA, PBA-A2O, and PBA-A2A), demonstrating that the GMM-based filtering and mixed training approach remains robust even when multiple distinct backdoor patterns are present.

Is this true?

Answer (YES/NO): YES